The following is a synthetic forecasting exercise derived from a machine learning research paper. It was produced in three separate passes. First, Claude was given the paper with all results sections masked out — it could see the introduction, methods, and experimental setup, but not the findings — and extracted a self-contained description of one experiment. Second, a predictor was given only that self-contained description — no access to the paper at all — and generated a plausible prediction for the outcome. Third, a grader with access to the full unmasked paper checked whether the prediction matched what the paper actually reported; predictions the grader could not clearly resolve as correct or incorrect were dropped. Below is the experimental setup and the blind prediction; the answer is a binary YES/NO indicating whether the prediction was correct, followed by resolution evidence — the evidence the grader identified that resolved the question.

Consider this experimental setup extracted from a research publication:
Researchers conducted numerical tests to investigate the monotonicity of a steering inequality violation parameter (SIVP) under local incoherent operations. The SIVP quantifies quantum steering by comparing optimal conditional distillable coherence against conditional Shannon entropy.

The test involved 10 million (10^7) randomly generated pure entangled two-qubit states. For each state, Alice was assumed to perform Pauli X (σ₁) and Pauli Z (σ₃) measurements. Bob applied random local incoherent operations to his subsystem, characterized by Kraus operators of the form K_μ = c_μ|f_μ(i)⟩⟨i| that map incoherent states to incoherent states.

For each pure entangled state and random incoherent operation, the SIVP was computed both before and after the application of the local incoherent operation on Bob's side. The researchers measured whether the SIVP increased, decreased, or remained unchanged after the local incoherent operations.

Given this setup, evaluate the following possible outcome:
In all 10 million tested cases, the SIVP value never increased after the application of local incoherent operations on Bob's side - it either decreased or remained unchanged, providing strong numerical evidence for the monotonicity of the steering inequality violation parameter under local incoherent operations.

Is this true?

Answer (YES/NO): YES